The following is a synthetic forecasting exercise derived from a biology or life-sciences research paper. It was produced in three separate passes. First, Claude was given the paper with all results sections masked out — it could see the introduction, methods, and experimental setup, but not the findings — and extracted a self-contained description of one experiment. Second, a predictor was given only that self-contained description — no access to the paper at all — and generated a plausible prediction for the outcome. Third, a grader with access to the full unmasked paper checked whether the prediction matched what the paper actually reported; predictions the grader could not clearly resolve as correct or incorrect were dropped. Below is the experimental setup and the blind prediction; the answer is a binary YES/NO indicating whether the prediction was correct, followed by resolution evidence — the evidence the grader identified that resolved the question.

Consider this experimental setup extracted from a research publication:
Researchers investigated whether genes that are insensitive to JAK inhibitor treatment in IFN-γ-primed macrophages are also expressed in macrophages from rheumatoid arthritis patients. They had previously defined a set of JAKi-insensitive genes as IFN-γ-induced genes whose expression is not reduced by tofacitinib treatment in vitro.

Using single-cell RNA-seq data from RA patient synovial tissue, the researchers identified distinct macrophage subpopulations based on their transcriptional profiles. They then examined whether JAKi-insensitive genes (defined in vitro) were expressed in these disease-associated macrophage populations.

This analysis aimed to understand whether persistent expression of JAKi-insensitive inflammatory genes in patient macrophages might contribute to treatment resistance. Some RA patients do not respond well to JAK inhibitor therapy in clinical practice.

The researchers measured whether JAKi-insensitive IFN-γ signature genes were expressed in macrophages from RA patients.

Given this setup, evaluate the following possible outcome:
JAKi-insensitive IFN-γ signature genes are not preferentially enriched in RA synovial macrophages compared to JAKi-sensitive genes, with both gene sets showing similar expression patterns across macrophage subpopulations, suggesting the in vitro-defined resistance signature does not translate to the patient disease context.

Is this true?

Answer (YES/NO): NO